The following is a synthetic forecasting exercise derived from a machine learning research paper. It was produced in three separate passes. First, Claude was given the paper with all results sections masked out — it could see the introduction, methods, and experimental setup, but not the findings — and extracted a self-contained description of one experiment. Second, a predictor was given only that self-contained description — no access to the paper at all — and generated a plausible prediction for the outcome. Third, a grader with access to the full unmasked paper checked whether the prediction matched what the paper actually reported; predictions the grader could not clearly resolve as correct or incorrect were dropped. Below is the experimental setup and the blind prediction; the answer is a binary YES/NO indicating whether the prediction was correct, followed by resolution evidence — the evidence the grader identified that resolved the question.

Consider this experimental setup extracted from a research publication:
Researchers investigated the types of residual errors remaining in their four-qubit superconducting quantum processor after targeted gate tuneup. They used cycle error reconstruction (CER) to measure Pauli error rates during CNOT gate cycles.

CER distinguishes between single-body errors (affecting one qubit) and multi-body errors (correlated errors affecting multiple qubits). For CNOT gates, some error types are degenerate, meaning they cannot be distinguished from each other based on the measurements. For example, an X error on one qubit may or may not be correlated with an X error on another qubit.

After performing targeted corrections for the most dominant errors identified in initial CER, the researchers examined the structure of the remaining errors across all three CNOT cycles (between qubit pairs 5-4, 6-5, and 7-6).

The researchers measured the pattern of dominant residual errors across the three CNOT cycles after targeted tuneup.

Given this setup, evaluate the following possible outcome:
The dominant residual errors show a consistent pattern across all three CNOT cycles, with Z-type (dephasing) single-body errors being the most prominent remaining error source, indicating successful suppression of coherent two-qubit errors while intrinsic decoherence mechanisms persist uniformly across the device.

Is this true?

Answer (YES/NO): NO